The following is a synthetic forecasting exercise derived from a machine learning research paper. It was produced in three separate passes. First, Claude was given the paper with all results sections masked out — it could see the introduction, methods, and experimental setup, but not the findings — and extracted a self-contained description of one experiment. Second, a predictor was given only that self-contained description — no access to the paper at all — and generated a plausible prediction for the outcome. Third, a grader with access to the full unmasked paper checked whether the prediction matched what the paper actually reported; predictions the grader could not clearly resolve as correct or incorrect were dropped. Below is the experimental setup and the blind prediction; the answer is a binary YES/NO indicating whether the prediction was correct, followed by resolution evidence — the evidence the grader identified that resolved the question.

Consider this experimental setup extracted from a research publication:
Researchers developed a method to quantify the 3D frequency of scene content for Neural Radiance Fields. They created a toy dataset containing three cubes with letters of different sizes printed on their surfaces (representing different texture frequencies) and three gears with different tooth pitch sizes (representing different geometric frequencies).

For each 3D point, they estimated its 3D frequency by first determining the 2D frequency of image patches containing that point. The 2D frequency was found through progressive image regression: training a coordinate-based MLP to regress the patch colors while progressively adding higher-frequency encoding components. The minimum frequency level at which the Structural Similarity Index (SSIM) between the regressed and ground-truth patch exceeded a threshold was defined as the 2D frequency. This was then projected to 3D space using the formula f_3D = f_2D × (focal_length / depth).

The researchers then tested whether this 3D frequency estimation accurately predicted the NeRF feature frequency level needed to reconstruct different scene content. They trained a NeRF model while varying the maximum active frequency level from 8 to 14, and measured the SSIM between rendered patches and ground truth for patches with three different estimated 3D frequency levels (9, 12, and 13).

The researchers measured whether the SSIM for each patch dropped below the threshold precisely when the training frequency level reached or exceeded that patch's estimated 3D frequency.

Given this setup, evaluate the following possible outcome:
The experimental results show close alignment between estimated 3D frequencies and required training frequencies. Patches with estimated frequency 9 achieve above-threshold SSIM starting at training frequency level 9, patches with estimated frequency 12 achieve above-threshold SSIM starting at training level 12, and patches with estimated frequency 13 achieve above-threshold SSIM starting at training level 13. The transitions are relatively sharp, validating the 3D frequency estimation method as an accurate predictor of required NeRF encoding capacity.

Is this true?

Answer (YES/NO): YES